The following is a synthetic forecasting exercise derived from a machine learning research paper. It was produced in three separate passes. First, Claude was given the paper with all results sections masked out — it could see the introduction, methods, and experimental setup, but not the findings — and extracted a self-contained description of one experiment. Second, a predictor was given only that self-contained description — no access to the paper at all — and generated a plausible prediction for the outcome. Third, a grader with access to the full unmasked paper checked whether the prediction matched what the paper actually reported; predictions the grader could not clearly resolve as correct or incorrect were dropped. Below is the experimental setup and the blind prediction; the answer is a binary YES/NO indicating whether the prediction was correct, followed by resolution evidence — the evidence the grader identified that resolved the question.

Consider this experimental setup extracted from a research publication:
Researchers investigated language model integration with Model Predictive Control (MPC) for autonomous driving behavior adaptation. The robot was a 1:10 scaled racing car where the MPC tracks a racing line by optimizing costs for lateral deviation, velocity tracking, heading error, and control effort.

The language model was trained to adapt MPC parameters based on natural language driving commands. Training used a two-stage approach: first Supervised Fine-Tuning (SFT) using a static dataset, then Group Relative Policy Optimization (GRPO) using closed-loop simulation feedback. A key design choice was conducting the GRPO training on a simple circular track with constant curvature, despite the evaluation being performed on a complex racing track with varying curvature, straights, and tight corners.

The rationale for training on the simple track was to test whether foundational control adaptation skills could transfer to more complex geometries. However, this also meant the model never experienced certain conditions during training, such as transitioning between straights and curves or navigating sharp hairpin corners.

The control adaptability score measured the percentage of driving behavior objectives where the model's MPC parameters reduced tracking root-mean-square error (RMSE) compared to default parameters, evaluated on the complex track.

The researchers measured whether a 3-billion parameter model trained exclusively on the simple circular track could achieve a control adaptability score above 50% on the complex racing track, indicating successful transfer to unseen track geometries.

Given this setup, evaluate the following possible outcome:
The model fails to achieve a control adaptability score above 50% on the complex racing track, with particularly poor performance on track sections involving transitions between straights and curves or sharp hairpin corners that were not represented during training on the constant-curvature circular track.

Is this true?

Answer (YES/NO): NO